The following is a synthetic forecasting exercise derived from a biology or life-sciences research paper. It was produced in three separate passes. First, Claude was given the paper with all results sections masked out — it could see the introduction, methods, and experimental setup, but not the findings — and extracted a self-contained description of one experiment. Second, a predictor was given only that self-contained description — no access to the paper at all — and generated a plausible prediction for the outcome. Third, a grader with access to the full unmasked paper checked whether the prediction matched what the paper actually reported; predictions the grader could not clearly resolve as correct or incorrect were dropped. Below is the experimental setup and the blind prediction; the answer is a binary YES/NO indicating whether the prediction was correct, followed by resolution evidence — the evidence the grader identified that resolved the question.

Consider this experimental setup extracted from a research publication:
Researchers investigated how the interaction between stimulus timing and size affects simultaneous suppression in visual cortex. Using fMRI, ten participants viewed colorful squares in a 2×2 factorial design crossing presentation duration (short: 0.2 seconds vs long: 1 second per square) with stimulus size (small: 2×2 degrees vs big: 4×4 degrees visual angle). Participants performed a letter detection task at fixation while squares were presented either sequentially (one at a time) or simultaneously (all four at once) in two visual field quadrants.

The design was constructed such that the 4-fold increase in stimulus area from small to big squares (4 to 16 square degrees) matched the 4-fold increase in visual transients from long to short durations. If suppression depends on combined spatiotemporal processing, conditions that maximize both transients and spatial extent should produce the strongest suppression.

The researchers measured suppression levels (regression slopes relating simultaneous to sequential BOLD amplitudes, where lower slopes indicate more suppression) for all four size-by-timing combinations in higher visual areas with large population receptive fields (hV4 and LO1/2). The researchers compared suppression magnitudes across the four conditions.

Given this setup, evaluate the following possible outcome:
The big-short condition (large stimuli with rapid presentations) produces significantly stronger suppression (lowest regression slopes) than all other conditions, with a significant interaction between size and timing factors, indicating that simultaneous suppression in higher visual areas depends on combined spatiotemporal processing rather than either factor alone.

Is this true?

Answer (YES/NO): NO